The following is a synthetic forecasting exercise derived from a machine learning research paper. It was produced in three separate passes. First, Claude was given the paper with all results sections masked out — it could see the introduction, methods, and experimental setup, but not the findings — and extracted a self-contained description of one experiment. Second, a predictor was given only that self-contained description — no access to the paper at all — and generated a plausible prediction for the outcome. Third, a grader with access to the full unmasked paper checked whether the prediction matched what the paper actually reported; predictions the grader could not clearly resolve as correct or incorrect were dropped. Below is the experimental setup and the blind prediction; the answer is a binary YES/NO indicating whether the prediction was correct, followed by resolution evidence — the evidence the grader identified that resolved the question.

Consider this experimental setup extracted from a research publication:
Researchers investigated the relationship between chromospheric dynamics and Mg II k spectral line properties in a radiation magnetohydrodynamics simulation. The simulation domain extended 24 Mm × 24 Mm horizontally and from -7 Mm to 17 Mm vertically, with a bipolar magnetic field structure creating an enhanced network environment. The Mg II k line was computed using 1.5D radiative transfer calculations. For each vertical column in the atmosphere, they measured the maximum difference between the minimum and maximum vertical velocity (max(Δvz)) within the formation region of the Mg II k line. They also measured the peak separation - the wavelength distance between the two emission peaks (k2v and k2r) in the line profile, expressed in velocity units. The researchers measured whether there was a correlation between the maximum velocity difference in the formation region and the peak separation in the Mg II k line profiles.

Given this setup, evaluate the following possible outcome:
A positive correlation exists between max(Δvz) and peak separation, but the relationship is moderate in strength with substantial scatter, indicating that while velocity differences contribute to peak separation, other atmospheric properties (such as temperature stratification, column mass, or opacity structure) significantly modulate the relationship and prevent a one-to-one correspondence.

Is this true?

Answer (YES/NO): YES